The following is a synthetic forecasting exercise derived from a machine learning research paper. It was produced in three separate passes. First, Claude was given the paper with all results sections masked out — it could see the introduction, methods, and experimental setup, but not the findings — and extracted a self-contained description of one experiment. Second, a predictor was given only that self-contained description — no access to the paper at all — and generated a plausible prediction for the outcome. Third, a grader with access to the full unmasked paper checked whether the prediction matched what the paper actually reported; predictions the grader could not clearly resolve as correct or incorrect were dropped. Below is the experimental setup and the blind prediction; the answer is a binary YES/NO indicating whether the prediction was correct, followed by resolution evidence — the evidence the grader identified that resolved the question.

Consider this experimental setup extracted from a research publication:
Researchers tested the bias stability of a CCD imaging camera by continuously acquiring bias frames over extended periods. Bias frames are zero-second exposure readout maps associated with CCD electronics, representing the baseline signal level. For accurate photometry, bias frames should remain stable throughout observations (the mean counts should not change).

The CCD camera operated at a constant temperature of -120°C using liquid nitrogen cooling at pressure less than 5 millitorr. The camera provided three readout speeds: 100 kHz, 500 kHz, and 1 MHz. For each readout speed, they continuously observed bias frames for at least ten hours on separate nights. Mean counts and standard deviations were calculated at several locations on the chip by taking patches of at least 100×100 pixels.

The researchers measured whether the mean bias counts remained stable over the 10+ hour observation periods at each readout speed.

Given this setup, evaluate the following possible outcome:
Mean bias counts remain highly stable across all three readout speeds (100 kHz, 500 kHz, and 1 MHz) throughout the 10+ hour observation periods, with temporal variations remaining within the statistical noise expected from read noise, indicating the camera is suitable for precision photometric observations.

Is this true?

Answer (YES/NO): YES